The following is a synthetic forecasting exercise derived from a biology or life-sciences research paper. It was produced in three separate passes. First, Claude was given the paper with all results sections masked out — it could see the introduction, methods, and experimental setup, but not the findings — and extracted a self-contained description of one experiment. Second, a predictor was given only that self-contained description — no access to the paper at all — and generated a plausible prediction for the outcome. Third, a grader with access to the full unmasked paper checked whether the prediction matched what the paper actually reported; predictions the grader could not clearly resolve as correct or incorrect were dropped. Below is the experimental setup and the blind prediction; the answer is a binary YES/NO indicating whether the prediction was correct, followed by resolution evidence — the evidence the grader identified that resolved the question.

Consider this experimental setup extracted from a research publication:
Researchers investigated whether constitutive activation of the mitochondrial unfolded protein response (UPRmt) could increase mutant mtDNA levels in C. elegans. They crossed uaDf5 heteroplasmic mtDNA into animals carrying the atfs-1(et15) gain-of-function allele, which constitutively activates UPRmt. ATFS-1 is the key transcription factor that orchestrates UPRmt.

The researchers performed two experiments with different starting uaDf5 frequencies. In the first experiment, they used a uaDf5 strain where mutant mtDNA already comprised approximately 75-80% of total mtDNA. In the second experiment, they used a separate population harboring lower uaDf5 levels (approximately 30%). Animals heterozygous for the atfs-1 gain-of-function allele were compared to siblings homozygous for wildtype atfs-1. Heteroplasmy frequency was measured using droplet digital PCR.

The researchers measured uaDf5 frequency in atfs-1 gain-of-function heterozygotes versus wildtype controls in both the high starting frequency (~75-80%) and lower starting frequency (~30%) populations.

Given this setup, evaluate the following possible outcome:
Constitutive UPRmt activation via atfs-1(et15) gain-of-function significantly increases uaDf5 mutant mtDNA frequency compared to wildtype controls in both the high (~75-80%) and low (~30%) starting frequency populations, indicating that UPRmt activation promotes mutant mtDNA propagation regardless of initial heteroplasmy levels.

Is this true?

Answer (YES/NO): NO